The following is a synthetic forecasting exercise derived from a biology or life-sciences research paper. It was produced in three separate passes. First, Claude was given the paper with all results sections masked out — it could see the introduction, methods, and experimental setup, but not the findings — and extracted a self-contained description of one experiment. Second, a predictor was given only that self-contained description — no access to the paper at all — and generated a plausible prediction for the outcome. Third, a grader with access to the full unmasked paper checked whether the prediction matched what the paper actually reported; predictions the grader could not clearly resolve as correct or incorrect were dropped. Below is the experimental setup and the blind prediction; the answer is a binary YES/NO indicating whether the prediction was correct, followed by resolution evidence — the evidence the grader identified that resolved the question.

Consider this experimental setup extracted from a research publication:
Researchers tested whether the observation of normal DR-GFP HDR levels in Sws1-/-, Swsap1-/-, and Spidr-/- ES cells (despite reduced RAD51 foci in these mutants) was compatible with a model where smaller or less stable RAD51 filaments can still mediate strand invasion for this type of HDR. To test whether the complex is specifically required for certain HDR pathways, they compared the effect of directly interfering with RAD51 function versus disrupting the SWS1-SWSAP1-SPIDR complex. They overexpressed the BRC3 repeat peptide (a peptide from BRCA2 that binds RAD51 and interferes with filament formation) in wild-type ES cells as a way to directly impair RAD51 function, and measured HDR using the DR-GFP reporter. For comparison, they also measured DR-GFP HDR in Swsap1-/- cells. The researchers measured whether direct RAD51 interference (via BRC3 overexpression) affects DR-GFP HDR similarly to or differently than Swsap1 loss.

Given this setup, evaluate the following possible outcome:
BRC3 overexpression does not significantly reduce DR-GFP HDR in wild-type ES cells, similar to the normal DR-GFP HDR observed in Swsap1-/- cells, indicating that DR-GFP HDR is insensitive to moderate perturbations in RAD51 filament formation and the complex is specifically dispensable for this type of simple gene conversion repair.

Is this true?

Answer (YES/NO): NO